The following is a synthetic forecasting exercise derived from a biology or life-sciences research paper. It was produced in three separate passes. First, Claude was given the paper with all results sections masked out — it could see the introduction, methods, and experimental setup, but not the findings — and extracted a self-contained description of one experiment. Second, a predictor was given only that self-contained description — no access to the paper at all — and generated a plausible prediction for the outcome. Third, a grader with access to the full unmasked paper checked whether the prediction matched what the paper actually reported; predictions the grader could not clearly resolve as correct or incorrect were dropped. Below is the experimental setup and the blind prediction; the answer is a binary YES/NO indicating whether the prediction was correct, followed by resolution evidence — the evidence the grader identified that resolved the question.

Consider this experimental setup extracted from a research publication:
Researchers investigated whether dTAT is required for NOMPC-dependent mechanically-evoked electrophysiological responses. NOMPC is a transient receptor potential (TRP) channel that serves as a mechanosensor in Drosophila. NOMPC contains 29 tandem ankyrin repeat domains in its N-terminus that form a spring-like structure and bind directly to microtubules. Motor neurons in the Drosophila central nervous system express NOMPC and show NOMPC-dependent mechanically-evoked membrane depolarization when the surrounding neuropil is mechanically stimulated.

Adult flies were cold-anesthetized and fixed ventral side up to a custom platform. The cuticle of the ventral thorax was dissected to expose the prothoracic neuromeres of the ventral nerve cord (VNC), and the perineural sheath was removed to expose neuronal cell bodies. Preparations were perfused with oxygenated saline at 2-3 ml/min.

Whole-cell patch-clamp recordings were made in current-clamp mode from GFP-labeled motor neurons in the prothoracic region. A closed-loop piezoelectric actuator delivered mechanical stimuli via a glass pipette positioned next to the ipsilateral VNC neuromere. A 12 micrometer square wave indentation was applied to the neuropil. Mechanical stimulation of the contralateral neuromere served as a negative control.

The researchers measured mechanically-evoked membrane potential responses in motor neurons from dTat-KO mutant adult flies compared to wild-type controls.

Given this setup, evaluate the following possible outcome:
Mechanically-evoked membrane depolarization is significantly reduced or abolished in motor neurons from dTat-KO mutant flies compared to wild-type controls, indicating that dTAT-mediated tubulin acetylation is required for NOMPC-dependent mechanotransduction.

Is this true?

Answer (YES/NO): YES